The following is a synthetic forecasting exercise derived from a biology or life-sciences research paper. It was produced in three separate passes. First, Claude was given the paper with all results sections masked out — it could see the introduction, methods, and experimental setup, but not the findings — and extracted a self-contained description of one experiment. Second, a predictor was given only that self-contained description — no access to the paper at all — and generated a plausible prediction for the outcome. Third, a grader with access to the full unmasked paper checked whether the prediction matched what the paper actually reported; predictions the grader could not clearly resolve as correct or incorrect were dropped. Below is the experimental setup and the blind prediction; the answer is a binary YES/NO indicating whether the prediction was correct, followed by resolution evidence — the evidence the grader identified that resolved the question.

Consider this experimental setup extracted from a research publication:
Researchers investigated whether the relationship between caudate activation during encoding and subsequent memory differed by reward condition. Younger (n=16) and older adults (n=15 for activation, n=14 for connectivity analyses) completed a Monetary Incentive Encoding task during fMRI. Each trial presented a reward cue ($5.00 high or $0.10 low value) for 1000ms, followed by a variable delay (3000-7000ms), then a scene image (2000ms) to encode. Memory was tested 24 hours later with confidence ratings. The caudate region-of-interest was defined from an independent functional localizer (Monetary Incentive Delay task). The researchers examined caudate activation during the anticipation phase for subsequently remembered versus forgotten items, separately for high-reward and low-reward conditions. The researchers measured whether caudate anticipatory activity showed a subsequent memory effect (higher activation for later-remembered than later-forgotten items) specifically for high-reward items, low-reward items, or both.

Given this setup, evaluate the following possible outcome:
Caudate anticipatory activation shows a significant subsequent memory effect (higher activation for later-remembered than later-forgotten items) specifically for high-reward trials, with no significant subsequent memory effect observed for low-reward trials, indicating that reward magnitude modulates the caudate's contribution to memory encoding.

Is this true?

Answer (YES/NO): YES